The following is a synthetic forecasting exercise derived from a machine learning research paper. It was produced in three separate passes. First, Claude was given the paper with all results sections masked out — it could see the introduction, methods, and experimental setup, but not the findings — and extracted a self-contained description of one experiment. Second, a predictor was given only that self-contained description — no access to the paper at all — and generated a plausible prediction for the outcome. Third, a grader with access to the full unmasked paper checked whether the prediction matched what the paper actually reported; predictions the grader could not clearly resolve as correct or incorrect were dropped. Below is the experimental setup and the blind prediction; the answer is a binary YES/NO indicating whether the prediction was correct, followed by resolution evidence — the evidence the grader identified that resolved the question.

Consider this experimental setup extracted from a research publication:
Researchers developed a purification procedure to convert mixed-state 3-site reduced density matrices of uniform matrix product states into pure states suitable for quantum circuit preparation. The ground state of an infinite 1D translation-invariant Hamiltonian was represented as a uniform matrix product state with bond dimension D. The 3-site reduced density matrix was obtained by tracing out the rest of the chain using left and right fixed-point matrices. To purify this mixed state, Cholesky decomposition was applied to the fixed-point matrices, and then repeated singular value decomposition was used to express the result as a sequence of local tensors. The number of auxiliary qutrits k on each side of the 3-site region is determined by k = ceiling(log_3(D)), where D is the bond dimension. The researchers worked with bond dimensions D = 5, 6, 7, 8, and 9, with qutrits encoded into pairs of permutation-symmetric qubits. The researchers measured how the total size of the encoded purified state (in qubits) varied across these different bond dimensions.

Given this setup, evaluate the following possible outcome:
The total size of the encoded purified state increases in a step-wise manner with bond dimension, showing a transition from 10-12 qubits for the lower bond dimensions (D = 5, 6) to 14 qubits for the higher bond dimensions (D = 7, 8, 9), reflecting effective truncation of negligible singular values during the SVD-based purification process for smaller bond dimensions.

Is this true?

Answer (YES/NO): NO